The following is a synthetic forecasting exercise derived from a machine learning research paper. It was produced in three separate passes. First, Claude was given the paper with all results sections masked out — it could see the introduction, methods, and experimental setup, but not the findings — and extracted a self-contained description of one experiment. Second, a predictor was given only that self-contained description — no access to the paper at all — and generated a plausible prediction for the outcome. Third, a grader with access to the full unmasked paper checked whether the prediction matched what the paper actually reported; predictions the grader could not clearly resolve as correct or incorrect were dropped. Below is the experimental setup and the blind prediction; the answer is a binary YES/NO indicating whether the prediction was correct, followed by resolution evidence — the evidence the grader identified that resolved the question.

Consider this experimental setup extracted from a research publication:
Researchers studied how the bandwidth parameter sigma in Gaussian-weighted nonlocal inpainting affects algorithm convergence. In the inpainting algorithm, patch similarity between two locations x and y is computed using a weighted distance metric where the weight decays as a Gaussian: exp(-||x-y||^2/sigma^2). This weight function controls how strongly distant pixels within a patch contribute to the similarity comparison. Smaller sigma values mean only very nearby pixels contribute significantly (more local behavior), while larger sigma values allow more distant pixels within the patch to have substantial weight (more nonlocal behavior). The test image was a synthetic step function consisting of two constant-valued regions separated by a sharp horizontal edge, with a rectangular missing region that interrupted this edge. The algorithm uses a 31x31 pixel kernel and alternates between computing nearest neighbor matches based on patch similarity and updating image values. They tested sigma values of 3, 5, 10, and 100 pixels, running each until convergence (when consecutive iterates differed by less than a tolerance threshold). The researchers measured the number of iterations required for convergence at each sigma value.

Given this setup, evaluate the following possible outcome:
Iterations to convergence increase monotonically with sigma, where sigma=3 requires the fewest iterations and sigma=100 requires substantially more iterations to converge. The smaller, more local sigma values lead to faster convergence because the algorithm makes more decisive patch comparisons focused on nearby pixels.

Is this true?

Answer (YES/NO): NO